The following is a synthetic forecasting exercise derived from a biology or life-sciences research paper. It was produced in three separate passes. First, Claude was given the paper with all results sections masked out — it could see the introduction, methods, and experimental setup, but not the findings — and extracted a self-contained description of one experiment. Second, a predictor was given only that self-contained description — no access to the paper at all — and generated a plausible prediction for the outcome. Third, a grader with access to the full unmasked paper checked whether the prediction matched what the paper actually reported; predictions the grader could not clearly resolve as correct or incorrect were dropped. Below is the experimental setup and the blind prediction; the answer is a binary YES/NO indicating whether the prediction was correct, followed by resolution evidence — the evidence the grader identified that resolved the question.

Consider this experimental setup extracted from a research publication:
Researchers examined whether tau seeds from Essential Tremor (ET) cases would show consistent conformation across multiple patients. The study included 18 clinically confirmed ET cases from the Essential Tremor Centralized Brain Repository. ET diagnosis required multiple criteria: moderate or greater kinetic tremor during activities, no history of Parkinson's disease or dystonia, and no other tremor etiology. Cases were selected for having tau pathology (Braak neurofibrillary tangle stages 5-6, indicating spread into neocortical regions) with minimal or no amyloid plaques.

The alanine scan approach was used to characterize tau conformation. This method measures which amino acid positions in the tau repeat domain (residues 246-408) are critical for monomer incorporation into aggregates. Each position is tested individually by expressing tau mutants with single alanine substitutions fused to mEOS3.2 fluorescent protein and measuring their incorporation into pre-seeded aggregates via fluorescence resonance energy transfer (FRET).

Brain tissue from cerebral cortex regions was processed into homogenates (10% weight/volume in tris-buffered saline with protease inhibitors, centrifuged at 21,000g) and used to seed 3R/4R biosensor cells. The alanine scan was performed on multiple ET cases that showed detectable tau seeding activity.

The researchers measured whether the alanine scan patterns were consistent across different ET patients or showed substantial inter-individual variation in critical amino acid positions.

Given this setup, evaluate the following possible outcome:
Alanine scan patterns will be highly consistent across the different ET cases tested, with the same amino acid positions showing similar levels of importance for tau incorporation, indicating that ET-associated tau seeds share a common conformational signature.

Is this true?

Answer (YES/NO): YES